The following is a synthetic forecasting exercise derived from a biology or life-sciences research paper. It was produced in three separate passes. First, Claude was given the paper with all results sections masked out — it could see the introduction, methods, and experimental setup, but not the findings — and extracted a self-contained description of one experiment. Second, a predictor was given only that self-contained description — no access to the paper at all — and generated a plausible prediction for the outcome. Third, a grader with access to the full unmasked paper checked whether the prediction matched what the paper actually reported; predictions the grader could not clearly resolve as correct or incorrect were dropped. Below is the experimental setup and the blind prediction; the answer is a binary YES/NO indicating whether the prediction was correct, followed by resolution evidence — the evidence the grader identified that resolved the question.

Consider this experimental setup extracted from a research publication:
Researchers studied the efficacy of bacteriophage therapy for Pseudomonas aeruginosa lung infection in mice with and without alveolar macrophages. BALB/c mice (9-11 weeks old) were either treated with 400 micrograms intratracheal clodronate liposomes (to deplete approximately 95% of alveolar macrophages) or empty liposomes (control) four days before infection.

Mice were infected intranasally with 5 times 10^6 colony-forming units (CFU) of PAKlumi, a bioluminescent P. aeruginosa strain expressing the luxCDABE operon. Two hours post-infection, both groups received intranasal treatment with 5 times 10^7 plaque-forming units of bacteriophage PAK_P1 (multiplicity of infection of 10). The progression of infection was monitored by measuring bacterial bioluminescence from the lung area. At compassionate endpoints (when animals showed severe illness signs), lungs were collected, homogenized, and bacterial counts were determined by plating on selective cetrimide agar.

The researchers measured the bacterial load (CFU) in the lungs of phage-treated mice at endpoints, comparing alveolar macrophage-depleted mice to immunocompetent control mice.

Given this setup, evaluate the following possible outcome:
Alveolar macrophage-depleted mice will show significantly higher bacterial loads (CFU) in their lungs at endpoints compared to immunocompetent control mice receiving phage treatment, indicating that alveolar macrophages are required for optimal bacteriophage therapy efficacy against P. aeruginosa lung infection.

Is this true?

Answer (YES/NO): NO